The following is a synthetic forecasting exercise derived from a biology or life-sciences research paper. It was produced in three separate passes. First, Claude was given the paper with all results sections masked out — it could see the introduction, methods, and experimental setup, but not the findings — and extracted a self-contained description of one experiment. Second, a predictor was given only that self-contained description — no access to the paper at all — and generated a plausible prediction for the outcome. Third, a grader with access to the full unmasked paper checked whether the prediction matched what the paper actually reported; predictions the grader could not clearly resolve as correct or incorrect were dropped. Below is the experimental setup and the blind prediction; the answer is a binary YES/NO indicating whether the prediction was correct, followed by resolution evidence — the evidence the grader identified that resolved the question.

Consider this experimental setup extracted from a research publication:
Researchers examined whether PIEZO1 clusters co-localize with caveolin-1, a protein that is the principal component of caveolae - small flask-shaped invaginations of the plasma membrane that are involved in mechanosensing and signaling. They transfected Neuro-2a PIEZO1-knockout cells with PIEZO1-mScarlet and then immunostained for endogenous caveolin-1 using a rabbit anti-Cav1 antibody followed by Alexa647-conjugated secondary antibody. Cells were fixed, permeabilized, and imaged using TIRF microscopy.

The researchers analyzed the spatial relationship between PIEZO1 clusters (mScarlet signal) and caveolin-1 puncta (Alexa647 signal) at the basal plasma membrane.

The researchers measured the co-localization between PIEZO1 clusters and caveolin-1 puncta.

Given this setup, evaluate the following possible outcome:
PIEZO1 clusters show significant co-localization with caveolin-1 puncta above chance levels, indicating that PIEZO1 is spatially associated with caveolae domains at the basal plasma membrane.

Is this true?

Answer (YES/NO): NO